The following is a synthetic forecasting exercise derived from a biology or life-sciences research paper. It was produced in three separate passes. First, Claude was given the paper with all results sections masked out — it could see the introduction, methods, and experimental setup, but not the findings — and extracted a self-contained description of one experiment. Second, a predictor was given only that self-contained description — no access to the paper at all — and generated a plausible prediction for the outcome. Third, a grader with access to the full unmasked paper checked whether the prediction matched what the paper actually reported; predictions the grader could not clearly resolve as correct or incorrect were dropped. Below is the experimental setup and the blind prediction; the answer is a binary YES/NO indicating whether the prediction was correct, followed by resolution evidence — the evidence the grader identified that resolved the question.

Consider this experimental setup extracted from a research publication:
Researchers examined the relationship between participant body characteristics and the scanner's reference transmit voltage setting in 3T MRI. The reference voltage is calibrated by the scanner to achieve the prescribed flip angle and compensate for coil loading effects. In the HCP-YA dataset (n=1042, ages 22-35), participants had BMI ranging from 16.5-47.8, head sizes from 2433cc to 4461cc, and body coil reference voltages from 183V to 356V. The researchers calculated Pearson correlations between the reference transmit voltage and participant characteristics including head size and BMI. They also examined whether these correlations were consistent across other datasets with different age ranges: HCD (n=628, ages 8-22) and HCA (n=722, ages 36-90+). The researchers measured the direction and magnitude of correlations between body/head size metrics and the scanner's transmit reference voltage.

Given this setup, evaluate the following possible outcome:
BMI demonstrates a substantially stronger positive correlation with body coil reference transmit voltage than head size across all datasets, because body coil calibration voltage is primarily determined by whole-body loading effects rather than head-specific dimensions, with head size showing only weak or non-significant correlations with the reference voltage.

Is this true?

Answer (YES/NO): NO